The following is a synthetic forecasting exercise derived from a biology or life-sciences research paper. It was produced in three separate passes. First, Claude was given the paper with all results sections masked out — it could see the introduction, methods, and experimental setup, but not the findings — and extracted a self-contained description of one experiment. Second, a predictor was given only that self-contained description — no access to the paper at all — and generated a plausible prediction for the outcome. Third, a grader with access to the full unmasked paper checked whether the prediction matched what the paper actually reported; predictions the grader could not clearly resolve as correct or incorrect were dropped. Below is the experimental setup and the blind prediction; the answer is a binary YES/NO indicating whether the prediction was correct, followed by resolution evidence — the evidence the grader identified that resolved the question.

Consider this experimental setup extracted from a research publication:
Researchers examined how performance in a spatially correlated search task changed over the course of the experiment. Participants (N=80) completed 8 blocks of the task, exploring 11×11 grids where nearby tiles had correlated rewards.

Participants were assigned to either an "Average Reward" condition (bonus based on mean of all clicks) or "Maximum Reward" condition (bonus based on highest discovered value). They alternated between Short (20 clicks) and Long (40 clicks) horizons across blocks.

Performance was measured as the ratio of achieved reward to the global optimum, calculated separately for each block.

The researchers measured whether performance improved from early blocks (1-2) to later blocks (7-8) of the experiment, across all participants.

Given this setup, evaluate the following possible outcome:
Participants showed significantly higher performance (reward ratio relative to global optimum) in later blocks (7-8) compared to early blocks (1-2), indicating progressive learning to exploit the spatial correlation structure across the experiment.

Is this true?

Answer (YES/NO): NO